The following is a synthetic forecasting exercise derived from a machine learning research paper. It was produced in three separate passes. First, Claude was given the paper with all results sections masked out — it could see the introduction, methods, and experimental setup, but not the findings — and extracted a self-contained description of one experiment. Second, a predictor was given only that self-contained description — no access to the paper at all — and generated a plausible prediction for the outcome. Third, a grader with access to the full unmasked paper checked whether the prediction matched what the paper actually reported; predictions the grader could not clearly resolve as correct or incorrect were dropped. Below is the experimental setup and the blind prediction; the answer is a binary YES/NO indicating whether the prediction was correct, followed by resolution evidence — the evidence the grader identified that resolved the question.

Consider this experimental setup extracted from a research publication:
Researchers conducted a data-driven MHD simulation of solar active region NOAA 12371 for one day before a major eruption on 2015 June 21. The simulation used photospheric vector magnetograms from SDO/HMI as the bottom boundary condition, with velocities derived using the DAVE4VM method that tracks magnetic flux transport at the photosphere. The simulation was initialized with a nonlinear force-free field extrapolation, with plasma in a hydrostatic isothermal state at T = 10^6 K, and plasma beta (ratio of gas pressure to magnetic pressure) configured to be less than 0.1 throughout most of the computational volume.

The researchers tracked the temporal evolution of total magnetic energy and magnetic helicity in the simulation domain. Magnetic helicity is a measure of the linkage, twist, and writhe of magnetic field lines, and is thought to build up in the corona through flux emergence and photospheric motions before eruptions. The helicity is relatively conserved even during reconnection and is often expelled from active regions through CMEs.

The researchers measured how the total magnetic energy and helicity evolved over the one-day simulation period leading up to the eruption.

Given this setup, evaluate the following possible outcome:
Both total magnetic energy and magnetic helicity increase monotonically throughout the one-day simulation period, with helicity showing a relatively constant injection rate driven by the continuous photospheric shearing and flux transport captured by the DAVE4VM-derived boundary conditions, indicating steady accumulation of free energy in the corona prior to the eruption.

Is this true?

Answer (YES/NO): YES